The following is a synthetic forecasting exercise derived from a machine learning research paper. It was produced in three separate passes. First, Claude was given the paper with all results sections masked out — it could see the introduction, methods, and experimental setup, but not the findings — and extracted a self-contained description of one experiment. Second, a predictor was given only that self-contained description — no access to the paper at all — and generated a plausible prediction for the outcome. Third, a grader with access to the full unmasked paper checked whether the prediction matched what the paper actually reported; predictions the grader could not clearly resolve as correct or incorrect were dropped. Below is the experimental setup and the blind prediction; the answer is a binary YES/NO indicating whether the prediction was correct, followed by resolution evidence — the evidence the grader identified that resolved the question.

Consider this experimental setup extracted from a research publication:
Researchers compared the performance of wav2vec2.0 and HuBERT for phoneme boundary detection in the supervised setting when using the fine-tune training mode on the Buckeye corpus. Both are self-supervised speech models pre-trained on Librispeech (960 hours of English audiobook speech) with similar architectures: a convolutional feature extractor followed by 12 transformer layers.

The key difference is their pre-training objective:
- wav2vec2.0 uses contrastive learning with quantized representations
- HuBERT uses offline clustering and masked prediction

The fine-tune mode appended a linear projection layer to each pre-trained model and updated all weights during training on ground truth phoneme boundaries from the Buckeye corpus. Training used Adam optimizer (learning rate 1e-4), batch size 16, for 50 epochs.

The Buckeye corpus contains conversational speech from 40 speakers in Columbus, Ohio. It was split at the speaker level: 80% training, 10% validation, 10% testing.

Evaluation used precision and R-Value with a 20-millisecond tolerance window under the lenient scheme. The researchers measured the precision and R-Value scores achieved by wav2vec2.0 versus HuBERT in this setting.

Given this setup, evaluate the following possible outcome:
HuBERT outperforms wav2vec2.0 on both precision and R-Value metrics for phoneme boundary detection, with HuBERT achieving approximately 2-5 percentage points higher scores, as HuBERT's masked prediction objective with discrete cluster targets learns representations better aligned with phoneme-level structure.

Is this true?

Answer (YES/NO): NO